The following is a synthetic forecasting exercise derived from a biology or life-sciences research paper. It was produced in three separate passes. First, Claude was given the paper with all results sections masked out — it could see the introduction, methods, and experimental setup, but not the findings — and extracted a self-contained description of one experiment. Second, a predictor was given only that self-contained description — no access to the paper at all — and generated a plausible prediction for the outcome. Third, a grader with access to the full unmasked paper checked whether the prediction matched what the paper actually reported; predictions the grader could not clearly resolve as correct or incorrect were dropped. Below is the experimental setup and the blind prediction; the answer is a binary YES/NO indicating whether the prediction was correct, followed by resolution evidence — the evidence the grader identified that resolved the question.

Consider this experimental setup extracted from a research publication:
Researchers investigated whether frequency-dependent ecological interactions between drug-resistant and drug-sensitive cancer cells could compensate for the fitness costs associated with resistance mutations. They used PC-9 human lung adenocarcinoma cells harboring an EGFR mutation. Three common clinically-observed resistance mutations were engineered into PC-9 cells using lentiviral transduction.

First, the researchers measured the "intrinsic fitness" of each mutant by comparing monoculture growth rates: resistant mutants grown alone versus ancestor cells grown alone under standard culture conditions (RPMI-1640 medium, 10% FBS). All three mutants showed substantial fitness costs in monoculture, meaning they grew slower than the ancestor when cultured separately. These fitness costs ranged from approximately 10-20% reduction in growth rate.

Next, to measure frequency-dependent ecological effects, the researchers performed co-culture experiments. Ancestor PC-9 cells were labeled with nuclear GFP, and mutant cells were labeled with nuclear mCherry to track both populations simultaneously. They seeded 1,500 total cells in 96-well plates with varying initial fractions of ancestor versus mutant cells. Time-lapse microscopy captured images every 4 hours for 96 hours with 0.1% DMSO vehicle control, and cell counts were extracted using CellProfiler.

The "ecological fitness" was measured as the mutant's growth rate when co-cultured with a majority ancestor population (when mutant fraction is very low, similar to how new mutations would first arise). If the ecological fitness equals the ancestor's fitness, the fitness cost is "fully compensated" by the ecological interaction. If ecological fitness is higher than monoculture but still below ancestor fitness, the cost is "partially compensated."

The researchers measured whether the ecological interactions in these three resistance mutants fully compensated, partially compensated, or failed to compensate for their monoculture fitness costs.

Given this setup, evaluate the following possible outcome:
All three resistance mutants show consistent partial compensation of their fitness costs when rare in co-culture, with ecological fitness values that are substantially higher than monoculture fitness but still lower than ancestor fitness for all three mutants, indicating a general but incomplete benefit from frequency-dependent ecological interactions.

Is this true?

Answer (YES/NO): NO